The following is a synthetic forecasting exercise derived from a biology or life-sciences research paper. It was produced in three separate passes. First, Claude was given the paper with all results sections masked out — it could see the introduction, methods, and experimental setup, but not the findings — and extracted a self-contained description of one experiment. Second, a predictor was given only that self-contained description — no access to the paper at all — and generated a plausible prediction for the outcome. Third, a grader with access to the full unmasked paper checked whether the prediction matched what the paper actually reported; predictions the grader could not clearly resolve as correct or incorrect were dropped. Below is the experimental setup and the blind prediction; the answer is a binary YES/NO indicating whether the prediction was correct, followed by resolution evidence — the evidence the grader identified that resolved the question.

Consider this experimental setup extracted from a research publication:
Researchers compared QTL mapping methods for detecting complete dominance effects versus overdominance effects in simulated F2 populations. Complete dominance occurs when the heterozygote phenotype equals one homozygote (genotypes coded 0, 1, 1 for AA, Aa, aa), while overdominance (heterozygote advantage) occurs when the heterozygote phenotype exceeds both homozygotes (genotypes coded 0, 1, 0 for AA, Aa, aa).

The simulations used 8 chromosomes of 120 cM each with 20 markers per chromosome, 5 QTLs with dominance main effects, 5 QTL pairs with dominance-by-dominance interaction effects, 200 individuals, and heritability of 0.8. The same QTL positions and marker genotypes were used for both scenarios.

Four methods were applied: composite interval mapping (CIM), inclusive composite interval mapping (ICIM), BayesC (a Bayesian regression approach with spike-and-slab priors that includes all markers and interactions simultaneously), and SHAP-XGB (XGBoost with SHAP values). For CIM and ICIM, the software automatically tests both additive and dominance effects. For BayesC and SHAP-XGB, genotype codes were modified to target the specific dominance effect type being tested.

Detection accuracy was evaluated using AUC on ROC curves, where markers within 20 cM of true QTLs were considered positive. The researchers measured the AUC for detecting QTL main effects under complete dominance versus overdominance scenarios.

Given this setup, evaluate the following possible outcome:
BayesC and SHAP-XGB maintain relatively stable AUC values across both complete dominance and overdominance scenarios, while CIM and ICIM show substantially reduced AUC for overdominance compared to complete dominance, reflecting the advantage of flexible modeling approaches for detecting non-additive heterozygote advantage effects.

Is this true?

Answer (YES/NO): NO